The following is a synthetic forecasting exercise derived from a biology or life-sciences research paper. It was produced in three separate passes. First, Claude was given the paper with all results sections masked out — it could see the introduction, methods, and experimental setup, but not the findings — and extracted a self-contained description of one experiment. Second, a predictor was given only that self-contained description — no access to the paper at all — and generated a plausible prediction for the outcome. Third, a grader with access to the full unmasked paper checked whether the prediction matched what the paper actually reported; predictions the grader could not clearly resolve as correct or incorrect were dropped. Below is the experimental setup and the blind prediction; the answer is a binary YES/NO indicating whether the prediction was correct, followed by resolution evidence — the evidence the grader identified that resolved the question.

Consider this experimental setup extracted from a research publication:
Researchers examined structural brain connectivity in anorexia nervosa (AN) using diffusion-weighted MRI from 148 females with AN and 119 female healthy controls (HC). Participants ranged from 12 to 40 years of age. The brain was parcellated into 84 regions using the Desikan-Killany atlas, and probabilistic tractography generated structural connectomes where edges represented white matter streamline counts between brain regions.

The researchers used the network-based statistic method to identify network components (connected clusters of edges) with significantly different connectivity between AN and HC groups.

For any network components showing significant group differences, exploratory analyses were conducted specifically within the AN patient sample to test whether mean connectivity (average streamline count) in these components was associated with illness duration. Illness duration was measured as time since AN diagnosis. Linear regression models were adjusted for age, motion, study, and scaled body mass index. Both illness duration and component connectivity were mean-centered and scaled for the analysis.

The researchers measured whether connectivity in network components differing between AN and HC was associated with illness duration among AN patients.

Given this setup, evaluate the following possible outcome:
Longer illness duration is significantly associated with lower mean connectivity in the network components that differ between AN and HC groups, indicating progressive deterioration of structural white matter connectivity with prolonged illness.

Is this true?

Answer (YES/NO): NO